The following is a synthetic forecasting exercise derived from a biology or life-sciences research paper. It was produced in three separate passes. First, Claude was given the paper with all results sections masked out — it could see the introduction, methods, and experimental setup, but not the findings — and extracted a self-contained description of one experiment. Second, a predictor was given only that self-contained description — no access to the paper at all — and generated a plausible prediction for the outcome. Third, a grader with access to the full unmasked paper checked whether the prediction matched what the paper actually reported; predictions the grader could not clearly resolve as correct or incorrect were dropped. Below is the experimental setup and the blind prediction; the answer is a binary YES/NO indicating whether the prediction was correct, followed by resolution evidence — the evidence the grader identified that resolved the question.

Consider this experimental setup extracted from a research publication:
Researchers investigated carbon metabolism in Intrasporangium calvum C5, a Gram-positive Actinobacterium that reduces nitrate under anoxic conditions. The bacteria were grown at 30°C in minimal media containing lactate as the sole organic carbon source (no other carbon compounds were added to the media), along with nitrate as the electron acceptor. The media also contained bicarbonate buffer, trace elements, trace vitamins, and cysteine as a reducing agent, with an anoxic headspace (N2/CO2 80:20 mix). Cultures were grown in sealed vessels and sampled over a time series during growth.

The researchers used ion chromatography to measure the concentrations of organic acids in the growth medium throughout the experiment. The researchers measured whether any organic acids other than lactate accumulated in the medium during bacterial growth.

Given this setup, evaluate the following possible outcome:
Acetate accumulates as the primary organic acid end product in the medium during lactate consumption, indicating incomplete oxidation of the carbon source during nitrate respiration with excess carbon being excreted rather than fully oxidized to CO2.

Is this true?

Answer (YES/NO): NO